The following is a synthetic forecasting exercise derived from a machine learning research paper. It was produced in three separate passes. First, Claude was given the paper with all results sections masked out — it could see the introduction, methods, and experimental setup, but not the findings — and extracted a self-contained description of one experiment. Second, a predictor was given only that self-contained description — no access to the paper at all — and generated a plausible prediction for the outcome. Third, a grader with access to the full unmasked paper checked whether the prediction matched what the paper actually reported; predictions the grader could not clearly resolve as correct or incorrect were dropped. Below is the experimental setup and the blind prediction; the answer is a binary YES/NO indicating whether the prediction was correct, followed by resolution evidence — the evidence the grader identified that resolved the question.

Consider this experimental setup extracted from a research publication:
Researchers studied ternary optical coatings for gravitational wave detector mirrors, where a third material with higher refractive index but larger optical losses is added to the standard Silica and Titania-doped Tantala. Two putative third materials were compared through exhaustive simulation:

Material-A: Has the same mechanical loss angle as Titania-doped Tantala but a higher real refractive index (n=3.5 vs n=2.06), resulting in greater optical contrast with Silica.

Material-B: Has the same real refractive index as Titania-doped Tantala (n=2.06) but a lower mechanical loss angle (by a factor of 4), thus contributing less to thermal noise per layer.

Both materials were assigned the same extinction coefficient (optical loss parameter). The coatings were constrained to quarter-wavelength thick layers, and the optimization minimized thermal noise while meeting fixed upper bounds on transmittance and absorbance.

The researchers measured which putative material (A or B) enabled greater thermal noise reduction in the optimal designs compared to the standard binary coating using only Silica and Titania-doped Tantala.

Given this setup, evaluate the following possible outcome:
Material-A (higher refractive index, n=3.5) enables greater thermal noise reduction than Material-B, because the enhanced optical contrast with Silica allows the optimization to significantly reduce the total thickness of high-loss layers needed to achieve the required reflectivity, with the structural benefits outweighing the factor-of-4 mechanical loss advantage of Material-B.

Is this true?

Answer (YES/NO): NO